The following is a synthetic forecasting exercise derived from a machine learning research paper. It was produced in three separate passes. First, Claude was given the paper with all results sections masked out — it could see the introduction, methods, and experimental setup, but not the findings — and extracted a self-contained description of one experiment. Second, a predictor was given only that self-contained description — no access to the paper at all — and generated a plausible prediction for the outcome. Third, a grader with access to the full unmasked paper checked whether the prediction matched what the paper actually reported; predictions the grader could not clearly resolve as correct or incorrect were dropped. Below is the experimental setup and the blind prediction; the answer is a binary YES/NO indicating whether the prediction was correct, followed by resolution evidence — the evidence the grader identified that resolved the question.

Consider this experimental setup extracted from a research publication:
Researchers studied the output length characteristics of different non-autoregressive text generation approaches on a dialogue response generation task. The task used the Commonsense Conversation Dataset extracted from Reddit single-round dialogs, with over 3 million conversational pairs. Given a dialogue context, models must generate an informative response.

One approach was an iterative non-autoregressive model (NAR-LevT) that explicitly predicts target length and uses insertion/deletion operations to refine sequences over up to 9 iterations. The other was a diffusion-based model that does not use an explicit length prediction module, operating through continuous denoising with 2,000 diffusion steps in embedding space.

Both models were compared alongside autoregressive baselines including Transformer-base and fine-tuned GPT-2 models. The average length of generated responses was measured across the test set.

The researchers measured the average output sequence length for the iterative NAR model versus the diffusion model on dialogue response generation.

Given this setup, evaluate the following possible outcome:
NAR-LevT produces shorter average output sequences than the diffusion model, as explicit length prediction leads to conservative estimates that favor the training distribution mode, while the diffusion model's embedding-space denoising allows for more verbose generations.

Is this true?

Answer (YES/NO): YES